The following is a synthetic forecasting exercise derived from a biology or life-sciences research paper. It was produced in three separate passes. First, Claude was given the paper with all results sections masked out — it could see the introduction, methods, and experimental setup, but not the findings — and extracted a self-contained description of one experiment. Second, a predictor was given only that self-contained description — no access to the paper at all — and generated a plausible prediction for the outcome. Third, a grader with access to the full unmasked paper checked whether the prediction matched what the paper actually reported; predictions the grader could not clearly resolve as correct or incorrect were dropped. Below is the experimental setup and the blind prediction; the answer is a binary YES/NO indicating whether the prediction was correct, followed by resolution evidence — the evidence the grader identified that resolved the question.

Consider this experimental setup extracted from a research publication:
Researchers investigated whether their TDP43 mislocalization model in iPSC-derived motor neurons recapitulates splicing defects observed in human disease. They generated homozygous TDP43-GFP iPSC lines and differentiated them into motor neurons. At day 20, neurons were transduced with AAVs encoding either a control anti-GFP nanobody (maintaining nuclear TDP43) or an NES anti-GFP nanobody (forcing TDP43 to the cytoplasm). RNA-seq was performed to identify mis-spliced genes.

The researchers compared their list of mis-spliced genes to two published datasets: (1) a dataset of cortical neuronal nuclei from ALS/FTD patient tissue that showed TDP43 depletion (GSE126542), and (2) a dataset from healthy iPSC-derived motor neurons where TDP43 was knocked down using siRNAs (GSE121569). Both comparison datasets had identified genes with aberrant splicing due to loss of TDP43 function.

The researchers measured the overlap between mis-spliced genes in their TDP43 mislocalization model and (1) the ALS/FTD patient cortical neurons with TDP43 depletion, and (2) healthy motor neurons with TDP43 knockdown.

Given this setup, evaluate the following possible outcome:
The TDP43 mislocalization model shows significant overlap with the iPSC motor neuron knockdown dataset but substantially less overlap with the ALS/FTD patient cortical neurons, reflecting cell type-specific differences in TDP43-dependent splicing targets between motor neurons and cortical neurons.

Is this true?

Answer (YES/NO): NO